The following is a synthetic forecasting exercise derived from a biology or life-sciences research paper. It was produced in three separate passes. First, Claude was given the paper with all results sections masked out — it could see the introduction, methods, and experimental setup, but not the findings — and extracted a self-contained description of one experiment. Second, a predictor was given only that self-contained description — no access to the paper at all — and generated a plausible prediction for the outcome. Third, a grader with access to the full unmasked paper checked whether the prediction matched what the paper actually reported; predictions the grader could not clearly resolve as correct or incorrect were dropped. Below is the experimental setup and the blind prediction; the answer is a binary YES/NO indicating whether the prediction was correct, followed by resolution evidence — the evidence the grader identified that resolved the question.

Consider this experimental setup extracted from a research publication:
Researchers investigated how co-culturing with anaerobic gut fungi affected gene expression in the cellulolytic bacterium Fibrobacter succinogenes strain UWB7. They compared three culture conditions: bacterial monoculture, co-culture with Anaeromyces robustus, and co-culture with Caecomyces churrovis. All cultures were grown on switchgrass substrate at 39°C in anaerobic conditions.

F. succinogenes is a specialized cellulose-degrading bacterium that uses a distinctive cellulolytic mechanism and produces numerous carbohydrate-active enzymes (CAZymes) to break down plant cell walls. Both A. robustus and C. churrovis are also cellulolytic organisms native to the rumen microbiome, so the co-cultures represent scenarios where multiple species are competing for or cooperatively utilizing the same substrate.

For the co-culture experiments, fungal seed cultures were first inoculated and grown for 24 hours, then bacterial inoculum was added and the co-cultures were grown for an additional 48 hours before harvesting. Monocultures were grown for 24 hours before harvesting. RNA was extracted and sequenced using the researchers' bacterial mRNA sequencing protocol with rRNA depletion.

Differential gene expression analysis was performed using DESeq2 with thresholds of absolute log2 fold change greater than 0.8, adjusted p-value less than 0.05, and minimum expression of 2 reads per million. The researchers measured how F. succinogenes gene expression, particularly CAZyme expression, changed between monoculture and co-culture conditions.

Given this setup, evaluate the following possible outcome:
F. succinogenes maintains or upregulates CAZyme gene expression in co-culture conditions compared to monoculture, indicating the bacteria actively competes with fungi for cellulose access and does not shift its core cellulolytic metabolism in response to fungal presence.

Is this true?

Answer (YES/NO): NO